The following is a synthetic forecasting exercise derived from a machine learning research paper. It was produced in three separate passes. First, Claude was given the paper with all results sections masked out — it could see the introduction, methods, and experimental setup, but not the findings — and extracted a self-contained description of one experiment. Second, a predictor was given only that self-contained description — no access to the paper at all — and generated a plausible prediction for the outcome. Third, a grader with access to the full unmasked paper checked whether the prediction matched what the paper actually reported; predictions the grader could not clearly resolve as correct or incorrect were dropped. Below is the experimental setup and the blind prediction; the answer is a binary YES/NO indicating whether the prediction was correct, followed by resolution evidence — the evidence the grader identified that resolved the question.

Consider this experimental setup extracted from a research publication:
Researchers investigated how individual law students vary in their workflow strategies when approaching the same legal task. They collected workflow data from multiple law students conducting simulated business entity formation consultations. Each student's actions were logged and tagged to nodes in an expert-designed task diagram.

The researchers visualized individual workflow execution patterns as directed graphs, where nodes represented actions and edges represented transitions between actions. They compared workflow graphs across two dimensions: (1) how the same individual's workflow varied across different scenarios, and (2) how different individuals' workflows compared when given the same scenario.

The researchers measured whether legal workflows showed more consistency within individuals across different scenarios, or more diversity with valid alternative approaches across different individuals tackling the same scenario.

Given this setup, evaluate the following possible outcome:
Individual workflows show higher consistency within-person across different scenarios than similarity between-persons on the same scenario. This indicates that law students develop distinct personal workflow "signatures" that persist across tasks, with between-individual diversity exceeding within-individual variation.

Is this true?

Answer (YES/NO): NO